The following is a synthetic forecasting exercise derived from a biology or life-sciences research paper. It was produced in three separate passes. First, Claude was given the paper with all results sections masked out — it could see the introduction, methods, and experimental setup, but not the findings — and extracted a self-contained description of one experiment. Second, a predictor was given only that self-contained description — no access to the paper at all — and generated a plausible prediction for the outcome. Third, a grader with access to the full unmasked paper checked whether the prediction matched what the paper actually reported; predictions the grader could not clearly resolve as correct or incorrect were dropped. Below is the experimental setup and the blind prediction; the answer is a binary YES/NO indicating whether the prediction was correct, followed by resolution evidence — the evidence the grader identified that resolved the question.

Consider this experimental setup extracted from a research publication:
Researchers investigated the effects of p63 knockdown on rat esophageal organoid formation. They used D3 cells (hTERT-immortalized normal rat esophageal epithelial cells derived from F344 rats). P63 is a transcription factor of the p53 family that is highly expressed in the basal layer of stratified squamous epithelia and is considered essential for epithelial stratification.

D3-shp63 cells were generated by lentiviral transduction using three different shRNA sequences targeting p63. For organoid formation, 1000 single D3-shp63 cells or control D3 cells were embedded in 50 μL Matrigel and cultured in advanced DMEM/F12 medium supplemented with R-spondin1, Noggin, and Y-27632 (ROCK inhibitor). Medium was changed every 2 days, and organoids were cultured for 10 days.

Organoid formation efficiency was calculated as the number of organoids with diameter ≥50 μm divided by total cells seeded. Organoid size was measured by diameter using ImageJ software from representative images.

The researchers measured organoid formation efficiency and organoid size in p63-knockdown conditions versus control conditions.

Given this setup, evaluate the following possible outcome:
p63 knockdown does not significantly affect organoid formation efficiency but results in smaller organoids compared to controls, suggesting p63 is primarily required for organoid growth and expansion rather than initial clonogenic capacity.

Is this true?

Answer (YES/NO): NO